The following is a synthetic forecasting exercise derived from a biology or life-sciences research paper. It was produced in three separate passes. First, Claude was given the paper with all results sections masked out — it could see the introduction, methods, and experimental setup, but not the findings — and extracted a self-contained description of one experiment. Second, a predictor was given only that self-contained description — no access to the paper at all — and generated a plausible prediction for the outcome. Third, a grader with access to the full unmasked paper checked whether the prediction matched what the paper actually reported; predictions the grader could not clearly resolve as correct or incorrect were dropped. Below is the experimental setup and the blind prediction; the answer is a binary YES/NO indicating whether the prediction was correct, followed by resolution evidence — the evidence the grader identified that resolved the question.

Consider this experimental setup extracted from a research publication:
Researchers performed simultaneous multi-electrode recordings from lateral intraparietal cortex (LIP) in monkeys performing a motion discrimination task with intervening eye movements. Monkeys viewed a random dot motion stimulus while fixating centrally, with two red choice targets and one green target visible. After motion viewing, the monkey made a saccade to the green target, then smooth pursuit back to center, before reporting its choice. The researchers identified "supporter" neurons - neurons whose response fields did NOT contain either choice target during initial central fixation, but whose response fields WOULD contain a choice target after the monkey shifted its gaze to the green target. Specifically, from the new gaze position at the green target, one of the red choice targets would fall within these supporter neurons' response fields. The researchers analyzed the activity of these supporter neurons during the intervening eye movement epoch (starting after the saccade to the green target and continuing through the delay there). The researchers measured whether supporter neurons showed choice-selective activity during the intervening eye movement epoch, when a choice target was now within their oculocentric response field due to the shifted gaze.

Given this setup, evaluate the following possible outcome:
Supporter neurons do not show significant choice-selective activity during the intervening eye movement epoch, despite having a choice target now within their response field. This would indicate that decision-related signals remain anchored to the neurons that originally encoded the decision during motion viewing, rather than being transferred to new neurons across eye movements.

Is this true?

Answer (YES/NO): NO